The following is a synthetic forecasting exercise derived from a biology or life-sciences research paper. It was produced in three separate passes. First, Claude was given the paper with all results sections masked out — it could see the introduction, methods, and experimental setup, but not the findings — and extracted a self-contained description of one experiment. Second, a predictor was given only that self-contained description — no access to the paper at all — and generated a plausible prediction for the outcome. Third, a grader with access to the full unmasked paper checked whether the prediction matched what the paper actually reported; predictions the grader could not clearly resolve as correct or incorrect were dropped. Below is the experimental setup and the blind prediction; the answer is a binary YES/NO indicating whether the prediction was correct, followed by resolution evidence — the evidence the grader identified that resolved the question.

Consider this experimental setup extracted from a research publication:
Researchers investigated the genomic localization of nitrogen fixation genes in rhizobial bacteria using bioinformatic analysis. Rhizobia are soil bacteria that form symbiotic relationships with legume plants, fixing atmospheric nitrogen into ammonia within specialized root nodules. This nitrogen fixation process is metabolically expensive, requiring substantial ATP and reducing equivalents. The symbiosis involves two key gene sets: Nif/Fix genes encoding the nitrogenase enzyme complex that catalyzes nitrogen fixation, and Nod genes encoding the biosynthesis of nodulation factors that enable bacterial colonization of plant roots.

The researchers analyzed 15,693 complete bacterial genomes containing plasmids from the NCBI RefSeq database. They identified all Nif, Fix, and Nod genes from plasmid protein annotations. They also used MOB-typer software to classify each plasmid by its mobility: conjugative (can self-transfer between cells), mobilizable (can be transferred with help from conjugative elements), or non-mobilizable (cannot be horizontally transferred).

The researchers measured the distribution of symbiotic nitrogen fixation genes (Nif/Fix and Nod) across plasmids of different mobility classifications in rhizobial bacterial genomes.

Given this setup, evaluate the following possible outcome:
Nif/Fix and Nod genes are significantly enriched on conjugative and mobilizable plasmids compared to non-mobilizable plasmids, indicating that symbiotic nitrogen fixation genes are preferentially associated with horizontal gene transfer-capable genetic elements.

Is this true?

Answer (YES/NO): NO